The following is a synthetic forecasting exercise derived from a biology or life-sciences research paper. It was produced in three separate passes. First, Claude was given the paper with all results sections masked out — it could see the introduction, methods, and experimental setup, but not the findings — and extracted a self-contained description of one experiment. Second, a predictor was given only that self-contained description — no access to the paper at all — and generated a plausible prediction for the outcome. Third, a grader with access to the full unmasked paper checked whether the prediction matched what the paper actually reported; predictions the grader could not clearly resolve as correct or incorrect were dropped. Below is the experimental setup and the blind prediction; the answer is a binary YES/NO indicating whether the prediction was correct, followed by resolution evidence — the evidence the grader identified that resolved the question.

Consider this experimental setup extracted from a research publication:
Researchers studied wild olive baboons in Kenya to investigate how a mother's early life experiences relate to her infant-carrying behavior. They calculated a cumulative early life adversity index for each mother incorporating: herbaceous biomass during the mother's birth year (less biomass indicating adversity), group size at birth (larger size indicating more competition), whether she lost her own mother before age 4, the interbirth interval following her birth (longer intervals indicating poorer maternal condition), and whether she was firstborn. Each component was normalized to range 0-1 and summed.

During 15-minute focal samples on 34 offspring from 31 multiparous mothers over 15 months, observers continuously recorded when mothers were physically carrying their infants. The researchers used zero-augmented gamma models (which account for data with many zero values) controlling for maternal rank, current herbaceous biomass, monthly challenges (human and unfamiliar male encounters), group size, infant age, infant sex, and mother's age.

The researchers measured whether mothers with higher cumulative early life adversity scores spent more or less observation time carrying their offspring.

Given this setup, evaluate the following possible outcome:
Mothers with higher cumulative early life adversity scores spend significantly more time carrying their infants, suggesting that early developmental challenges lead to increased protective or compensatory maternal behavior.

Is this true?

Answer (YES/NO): YES